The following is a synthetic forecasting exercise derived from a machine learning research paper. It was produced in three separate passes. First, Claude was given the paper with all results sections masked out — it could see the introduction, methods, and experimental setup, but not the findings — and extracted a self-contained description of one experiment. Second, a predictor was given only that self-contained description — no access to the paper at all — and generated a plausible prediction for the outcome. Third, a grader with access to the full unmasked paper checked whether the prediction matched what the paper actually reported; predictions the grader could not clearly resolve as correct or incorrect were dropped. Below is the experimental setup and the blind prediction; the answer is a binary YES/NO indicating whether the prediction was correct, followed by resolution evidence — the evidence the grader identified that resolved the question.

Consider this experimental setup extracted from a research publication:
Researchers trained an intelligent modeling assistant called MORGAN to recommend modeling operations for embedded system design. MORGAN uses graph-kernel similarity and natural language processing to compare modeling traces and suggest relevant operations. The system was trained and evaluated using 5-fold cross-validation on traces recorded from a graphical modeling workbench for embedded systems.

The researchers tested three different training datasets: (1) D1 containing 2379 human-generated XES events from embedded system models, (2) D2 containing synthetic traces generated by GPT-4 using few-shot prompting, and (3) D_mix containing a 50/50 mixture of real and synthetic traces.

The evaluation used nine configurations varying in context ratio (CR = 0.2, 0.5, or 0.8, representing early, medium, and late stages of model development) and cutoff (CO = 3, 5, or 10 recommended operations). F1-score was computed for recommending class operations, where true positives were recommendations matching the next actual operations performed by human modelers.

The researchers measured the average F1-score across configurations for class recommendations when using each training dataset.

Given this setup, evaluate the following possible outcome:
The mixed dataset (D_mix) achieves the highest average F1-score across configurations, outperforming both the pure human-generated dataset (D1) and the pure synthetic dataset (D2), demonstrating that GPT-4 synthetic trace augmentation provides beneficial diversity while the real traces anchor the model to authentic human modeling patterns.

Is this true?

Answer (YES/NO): NO